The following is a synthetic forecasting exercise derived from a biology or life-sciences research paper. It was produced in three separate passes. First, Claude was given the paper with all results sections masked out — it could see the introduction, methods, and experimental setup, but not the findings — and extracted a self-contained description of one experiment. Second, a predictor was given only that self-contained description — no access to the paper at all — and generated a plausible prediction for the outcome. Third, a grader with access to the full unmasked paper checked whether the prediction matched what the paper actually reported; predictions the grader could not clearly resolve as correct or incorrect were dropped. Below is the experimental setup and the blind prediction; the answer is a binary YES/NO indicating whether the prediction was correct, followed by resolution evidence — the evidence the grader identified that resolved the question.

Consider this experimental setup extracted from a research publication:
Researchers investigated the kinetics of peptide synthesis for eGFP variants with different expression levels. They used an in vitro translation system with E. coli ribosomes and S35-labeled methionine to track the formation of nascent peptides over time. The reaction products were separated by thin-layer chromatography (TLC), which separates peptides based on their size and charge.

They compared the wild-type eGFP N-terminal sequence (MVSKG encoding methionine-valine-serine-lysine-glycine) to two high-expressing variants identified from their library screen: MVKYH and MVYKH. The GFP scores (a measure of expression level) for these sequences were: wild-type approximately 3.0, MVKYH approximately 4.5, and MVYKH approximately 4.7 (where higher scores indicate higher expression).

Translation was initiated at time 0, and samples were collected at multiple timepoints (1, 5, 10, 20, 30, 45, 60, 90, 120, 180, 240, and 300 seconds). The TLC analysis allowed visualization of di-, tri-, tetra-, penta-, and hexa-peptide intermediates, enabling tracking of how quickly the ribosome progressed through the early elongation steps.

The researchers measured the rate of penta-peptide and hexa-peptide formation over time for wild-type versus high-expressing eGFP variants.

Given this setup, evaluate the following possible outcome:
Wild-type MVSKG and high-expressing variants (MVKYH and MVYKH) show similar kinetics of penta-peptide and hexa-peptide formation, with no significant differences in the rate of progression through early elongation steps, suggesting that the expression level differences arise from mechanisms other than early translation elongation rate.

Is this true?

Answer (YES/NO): NO